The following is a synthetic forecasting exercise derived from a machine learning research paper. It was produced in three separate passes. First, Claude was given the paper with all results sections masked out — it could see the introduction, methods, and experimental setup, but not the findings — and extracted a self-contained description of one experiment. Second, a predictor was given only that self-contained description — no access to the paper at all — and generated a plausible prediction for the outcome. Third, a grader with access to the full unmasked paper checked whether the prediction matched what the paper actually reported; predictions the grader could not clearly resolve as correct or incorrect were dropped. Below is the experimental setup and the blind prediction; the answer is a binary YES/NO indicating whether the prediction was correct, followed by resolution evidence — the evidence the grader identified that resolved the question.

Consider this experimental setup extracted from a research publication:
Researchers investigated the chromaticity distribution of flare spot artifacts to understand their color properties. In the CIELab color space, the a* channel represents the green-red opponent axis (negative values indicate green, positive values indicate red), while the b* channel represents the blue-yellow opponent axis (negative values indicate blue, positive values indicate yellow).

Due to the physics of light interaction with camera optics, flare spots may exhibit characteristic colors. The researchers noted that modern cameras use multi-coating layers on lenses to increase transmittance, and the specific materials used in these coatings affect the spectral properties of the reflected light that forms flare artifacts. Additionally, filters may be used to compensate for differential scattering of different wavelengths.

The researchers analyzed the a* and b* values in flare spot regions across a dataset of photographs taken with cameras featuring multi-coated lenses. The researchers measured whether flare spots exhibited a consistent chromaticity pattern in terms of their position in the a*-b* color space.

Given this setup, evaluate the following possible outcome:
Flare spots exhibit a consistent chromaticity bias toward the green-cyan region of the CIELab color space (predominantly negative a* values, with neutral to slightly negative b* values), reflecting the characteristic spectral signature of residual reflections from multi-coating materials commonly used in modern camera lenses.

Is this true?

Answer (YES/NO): NO